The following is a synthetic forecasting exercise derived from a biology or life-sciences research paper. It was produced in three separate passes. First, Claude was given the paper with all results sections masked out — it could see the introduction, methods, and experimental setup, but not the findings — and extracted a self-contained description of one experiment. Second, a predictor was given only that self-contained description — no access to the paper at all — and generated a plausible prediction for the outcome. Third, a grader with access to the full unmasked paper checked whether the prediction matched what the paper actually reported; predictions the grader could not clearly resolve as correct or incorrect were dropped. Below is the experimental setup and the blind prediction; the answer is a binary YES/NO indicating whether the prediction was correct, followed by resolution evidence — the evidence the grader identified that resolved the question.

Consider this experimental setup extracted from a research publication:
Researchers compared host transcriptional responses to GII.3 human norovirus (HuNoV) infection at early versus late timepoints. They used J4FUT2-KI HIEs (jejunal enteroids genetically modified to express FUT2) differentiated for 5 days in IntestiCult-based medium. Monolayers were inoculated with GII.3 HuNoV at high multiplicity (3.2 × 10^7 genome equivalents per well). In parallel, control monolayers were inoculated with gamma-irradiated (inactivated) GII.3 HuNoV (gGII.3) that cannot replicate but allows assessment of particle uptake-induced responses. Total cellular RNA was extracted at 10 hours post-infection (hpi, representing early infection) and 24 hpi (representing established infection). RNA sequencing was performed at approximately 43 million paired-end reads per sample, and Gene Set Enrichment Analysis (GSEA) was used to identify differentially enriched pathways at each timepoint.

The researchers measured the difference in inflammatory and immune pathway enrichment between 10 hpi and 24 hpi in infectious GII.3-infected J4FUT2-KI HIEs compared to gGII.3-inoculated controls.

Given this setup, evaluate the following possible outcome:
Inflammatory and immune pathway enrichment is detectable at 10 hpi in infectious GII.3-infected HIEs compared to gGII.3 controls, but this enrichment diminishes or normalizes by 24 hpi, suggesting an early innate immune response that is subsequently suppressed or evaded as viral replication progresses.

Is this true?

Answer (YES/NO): NO